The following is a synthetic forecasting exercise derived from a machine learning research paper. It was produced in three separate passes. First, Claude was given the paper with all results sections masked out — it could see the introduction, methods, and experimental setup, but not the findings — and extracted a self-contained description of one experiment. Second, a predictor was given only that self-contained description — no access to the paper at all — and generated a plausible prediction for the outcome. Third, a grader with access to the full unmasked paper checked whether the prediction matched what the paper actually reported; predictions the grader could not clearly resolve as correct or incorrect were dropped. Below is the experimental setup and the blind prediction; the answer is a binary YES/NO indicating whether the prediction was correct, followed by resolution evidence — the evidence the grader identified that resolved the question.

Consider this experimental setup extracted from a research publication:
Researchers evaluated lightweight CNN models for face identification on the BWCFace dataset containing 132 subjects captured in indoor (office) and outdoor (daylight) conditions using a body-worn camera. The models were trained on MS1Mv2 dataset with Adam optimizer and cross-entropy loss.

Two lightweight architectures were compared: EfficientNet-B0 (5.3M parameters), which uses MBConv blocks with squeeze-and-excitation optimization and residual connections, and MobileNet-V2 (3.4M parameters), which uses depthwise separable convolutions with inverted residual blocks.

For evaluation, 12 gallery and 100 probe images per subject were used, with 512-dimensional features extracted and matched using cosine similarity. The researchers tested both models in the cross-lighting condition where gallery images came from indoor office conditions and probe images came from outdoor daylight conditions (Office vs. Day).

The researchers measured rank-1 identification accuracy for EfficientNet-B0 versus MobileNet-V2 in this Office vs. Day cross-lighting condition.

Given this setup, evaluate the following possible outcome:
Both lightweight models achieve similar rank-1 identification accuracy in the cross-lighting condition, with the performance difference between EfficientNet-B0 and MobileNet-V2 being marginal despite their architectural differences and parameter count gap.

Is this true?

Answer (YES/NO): NO